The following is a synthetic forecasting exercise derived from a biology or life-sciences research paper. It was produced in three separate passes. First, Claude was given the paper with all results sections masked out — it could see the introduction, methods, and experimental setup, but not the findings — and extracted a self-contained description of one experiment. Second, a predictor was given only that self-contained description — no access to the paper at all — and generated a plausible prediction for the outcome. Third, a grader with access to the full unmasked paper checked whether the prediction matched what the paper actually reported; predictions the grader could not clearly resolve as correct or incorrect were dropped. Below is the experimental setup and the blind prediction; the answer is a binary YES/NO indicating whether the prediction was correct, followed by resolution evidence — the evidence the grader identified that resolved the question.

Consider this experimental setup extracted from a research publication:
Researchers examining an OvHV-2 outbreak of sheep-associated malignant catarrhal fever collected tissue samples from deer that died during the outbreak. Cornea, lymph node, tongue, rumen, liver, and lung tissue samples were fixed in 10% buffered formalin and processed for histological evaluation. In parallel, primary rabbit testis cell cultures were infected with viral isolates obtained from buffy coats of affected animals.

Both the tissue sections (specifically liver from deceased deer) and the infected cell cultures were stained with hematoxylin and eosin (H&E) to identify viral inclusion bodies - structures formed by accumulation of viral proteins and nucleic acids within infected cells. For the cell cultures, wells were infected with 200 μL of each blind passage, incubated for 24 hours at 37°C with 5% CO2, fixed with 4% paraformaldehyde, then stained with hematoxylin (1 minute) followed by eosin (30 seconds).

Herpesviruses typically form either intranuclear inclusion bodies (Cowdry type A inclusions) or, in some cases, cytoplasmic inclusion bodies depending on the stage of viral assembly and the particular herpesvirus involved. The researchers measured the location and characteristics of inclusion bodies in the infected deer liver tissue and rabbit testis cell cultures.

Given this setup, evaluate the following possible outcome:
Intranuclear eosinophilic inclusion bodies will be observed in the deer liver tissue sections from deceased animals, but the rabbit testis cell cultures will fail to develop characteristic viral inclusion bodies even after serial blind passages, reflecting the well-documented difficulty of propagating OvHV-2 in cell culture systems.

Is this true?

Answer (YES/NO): NO